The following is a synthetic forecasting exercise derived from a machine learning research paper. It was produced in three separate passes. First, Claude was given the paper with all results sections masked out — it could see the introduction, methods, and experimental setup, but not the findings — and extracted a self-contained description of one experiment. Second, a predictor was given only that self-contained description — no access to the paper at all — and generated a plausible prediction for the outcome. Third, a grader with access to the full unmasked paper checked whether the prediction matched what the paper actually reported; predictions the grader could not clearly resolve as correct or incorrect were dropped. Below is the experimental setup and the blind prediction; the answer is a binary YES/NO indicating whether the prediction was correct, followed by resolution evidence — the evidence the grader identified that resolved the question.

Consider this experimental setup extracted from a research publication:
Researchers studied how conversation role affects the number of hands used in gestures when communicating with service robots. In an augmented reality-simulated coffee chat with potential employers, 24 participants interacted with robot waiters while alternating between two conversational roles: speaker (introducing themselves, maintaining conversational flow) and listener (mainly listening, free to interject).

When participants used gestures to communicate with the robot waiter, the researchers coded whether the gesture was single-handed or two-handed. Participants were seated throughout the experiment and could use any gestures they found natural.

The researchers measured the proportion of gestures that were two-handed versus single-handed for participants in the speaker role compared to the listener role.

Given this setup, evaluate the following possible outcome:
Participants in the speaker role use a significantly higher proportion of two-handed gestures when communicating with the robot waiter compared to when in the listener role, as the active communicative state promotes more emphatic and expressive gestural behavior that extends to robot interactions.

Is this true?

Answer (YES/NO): NO